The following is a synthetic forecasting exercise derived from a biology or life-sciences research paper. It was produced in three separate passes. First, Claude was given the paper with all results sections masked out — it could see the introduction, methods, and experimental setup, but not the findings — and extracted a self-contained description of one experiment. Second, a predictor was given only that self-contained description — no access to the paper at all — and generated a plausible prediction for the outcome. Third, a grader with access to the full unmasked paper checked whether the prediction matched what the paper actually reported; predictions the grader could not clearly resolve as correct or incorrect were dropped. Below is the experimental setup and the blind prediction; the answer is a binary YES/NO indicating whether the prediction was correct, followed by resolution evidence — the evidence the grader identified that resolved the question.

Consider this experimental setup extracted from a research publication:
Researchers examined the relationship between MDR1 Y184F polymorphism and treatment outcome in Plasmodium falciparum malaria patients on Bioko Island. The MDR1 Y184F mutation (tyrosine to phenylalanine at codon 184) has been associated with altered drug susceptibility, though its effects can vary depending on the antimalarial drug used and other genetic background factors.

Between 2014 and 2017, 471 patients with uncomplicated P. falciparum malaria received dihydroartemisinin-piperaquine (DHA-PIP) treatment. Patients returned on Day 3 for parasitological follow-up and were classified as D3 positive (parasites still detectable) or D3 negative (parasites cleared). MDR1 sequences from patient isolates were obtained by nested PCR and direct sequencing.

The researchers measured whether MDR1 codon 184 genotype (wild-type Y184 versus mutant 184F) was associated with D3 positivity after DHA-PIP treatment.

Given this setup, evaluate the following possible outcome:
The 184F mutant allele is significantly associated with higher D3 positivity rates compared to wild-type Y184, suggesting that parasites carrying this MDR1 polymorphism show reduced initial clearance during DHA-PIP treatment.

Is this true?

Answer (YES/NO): NO